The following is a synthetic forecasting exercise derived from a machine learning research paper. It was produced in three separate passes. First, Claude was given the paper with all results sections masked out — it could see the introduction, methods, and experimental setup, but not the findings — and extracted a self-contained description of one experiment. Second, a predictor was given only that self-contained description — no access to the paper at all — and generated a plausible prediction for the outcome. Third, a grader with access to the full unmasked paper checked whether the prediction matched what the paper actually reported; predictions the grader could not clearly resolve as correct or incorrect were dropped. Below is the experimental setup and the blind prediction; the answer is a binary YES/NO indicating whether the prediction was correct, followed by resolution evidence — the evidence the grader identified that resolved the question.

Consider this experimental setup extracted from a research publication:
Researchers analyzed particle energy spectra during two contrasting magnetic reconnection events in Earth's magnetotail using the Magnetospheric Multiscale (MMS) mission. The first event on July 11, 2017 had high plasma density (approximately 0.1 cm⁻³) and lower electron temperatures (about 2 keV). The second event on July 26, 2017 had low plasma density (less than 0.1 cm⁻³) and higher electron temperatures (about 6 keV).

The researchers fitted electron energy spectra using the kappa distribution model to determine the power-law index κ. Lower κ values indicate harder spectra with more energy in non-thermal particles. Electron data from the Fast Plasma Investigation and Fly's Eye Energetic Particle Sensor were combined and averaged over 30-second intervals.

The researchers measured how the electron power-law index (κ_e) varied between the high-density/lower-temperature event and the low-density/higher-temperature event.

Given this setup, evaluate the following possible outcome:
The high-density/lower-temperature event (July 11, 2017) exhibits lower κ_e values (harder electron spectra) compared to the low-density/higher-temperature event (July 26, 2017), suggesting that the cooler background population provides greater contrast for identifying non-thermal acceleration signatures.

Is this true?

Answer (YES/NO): YES